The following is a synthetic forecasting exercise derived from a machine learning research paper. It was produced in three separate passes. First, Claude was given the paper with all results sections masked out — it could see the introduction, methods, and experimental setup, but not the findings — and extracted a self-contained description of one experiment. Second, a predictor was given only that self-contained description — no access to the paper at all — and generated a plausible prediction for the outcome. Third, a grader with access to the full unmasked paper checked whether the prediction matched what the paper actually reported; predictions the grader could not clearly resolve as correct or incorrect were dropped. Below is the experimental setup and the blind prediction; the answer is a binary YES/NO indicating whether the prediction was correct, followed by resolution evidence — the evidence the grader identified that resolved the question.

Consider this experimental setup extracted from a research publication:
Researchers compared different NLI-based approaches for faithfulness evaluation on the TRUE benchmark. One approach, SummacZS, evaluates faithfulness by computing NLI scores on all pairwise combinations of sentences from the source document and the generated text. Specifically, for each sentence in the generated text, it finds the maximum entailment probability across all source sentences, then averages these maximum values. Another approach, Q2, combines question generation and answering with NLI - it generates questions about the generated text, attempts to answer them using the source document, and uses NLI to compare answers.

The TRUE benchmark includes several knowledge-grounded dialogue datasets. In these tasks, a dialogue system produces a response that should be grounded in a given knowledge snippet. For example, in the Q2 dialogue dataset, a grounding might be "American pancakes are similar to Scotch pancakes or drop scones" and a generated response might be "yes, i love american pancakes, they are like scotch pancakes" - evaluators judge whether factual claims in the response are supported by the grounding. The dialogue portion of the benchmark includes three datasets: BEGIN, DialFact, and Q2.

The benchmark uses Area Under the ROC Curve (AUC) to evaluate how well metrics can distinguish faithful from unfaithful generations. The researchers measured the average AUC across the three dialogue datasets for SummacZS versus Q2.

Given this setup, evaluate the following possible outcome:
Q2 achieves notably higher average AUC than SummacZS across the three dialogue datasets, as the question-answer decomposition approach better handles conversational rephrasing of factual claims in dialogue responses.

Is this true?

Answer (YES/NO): NO